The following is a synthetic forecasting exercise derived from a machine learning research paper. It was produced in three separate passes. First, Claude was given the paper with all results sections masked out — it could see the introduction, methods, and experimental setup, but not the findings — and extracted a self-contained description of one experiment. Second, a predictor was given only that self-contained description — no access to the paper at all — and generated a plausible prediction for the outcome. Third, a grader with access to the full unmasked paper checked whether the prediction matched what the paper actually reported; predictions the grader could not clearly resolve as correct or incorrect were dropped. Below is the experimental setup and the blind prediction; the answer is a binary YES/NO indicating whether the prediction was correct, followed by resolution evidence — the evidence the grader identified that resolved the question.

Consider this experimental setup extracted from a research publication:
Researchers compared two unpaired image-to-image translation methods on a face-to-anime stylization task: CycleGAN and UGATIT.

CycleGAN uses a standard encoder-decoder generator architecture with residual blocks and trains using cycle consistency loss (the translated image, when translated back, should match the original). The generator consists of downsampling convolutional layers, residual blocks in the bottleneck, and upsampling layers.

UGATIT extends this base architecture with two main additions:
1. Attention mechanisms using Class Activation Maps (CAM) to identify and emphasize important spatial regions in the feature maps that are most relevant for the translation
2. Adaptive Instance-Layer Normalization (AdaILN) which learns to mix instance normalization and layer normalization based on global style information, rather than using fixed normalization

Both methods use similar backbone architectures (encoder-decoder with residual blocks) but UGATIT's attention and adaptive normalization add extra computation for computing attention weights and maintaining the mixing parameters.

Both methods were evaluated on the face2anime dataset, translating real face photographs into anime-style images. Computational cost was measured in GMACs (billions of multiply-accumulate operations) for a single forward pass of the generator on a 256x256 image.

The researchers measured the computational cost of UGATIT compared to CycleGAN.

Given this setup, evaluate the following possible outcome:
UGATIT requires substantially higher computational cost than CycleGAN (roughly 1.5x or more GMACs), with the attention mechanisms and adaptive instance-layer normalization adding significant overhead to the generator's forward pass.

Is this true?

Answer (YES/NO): NO